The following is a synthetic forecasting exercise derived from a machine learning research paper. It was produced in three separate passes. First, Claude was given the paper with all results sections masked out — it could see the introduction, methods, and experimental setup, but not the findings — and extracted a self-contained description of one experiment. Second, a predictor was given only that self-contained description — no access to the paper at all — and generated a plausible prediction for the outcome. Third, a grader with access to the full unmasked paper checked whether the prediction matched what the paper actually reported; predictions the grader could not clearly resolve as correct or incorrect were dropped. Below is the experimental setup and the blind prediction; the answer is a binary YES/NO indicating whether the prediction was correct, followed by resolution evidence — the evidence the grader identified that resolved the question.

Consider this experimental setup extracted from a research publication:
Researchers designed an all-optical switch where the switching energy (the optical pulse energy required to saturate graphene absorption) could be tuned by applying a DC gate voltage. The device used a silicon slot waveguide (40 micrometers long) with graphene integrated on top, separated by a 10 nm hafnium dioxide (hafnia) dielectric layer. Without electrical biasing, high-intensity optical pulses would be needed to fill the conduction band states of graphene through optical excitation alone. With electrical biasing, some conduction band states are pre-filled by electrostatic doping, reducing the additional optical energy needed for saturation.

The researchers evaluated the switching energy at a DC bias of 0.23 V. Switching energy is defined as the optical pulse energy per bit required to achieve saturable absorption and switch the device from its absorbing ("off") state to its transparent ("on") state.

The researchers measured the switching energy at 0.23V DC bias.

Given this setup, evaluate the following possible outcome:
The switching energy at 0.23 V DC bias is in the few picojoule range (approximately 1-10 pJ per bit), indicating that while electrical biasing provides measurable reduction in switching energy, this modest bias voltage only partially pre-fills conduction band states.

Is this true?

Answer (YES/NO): NO